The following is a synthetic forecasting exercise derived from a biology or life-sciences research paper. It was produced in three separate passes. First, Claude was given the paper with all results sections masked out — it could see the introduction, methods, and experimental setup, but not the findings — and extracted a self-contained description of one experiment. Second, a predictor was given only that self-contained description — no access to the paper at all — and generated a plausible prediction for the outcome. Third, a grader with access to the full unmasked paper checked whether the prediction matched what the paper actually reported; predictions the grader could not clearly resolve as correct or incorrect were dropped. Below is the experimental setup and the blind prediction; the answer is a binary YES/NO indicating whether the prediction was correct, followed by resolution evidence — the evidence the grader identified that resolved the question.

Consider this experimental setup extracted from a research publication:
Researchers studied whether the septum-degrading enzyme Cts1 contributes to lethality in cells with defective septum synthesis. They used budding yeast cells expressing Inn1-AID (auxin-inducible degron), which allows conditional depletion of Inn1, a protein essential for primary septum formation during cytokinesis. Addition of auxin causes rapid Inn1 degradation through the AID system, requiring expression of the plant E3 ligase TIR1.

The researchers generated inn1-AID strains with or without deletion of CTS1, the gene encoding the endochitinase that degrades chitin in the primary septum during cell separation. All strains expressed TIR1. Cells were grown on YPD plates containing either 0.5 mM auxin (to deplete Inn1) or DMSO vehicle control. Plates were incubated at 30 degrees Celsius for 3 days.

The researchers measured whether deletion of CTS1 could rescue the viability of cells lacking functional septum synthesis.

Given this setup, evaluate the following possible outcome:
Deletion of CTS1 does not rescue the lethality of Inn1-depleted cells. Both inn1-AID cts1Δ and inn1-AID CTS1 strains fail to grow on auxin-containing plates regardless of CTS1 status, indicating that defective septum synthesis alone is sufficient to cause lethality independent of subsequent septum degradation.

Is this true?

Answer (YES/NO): NO